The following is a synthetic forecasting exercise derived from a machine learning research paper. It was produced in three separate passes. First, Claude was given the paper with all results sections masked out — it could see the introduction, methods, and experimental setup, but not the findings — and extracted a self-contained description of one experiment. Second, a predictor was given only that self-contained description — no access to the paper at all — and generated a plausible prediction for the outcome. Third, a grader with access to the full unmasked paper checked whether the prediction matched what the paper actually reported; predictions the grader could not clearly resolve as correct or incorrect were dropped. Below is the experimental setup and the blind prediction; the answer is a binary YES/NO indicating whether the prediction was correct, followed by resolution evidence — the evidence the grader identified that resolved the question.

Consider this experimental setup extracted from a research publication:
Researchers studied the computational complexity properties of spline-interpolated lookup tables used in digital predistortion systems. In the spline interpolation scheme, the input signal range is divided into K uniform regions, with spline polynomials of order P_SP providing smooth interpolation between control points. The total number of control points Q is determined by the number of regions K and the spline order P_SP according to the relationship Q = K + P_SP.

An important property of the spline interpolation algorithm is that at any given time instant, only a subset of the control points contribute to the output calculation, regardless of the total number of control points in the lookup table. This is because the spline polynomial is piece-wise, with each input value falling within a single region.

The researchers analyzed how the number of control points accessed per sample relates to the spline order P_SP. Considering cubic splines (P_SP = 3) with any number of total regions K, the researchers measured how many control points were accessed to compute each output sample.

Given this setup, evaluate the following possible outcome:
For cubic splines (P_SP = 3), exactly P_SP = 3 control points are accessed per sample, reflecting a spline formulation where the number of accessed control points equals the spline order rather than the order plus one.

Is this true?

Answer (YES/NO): NO